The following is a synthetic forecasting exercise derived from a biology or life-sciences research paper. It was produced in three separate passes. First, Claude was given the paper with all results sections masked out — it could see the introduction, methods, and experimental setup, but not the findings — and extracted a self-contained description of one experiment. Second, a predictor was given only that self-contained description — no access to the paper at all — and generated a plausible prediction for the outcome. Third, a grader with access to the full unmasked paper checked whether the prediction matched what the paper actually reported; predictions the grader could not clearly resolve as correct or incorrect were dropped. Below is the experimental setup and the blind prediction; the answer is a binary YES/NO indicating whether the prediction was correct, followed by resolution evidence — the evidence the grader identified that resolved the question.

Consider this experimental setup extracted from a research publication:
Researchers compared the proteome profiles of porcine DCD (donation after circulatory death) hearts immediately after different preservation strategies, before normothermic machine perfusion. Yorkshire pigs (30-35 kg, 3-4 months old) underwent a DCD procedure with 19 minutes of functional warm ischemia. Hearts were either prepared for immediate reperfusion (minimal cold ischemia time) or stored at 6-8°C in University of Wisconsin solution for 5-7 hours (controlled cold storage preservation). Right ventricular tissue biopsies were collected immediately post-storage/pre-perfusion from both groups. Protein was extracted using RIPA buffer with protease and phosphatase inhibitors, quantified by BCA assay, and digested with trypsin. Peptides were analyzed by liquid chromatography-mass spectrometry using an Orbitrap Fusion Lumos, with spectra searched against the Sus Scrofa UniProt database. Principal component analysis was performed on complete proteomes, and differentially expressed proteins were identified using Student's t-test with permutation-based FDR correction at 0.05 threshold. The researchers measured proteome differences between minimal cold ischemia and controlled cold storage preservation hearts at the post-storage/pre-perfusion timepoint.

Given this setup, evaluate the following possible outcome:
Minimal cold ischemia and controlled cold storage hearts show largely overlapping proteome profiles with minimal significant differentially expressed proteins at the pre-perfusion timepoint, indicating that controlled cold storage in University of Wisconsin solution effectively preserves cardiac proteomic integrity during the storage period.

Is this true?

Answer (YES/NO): YES